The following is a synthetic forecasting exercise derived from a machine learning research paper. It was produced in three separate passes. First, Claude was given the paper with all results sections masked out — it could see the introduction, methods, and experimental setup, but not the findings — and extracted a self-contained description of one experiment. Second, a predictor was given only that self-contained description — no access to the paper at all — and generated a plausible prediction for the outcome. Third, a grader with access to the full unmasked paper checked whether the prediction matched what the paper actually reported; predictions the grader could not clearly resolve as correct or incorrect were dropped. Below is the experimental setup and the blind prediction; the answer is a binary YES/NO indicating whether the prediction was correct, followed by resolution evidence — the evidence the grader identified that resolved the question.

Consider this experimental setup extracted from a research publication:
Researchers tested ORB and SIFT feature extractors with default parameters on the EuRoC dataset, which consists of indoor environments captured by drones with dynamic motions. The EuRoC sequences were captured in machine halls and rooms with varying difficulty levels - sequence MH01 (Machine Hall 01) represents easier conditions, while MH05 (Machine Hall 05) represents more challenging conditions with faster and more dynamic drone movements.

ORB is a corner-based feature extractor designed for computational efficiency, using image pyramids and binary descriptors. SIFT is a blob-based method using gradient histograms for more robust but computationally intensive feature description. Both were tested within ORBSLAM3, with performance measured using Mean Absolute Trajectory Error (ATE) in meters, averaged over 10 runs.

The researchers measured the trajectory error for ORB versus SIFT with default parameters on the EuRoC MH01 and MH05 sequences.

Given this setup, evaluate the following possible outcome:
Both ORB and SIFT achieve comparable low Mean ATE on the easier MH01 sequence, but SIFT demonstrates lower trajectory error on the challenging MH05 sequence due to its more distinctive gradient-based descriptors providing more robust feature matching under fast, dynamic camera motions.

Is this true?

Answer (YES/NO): NO